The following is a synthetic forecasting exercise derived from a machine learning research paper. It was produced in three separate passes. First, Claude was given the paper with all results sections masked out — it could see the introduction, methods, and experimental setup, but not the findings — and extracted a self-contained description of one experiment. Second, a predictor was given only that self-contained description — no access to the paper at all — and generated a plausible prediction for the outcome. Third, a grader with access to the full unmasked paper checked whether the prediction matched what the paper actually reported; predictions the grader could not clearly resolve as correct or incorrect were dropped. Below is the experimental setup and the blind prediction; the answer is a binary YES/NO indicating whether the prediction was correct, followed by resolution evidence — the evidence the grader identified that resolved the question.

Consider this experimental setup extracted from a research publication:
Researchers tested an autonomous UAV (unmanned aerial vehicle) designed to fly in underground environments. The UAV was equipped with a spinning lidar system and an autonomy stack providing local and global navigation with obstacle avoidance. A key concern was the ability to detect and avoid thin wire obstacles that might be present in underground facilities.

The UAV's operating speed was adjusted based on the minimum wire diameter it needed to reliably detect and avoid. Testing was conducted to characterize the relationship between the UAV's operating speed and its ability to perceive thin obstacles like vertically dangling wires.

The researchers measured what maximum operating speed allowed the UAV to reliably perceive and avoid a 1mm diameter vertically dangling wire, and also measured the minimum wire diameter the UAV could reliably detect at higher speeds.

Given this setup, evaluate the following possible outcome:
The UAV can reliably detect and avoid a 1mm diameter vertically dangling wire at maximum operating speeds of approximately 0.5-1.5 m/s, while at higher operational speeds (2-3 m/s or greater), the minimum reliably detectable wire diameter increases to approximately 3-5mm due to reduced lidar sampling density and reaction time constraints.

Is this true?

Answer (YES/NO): YES